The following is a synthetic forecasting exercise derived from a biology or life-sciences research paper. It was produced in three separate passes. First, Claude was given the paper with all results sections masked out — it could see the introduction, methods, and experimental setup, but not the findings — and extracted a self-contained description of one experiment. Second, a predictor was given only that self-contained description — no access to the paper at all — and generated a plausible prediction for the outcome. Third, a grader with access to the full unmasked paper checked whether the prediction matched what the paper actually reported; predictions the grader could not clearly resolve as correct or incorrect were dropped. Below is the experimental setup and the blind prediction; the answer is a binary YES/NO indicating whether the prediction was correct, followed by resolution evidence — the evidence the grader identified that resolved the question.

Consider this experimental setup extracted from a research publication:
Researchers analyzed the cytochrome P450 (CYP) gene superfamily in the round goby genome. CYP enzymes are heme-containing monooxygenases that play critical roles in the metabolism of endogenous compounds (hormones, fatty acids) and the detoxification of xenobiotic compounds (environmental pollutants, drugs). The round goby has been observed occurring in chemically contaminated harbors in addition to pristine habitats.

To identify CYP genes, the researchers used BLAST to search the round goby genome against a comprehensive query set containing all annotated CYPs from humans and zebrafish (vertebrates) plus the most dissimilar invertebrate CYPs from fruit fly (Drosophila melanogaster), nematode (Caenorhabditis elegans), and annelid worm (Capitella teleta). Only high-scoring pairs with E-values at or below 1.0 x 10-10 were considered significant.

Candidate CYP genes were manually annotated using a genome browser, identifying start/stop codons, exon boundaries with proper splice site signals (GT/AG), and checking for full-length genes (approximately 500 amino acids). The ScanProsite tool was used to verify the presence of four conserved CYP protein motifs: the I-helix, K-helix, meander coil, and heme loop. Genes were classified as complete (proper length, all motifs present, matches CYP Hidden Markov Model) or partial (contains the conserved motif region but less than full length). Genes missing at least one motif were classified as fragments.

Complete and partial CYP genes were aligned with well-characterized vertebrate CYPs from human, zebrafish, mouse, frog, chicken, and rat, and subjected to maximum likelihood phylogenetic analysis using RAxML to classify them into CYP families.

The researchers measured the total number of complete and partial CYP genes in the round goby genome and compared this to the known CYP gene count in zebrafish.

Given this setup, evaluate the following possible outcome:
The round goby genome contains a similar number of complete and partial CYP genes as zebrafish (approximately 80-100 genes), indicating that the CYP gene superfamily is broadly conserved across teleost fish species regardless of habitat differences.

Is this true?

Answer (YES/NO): NO